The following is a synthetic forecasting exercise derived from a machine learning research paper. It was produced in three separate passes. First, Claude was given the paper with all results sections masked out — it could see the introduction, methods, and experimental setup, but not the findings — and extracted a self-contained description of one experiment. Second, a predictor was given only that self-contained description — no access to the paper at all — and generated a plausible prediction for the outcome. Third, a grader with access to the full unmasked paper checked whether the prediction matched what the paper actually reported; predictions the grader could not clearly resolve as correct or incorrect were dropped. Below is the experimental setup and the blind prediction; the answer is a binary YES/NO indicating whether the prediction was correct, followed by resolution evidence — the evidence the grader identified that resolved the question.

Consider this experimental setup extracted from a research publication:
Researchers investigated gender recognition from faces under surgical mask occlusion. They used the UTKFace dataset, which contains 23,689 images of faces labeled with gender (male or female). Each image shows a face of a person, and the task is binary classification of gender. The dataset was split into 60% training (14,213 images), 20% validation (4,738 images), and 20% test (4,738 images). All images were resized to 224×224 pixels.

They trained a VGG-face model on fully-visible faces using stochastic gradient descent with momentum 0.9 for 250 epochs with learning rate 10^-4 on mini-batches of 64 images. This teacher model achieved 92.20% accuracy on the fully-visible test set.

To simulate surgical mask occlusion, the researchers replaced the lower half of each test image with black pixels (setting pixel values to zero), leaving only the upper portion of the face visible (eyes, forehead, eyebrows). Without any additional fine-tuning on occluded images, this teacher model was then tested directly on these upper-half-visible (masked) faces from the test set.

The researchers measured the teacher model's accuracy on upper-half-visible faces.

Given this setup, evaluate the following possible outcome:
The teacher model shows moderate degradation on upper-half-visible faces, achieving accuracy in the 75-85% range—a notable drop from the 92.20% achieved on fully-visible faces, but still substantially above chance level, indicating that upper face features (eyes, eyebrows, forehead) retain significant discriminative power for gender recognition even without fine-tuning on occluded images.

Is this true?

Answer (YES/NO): NO